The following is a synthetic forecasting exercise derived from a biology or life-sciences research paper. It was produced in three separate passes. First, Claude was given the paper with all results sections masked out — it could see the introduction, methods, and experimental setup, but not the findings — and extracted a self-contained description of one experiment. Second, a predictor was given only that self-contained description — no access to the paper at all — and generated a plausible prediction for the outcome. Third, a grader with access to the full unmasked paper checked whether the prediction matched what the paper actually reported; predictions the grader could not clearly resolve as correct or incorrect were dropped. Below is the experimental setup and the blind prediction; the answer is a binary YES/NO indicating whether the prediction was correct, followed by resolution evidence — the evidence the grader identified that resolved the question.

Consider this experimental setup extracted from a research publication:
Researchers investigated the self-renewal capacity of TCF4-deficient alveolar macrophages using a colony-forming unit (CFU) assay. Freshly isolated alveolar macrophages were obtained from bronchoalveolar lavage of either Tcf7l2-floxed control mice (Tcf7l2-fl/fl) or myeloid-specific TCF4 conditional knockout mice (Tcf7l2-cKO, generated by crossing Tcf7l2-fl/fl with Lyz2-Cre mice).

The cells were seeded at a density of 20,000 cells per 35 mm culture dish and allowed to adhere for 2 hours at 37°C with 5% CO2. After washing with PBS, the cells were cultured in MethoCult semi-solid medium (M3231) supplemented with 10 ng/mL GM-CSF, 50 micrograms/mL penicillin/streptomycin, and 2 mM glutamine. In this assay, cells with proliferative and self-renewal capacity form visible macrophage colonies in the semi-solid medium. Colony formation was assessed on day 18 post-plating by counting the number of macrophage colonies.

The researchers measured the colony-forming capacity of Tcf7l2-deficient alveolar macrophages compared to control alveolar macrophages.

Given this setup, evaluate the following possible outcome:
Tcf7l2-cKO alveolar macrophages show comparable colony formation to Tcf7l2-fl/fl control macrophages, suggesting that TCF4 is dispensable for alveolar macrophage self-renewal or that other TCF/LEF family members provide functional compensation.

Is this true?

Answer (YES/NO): NO